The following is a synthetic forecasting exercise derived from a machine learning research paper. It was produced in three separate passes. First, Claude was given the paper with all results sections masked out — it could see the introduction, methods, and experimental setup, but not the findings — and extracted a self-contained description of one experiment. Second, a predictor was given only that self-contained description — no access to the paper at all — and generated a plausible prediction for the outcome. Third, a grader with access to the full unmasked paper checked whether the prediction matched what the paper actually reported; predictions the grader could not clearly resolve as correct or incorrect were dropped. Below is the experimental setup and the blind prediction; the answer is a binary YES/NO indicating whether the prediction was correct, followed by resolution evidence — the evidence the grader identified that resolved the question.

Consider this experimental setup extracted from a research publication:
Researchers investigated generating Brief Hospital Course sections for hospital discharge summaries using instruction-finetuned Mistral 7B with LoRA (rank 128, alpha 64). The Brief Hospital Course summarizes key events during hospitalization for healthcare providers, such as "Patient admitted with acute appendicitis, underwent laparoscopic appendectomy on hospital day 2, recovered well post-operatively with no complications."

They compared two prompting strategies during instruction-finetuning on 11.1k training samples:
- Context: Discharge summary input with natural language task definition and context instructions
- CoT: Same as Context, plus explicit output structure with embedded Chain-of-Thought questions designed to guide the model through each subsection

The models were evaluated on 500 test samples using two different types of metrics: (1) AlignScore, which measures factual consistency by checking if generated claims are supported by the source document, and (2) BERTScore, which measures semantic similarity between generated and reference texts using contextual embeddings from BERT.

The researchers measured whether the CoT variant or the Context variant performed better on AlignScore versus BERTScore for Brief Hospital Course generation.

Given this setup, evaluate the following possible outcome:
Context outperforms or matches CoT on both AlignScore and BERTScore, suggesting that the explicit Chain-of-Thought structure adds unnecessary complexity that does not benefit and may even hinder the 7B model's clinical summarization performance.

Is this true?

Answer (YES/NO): NO